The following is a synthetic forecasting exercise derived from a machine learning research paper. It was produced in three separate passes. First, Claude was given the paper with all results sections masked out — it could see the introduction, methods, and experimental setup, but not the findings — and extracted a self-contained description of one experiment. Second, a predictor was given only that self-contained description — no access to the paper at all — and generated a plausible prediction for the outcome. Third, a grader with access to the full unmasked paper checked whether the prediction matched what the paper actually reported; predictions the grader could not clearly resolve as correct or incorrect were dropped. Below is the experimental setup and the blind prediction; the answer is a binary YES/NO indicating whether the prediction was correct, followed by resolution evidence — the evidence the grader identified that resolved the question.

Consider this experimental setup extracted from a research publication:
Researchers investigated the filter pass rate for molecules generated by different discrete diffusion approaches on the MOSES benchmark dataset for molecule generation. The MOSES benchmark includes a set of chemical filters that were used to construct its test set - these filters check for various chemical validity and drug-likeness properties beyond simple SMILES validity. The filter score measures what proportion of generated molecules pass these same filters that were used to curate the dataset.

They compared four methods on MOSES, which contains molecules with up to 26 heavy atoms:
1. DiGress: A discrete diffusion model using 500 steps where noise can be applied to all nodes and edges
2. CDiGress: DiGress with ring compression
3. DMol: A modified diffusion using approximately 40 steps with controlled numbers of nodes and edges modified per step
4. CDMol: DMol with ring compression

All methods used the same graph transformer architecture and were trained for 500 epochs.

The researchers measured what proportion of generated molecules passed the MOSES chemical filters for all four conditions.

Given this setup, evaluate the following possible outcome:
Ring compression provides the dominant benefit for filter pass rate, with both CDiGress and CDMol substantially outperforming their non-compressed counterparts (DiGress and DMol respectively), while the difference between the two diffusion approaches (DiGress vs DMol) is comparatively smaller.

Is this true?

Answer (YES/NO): NO